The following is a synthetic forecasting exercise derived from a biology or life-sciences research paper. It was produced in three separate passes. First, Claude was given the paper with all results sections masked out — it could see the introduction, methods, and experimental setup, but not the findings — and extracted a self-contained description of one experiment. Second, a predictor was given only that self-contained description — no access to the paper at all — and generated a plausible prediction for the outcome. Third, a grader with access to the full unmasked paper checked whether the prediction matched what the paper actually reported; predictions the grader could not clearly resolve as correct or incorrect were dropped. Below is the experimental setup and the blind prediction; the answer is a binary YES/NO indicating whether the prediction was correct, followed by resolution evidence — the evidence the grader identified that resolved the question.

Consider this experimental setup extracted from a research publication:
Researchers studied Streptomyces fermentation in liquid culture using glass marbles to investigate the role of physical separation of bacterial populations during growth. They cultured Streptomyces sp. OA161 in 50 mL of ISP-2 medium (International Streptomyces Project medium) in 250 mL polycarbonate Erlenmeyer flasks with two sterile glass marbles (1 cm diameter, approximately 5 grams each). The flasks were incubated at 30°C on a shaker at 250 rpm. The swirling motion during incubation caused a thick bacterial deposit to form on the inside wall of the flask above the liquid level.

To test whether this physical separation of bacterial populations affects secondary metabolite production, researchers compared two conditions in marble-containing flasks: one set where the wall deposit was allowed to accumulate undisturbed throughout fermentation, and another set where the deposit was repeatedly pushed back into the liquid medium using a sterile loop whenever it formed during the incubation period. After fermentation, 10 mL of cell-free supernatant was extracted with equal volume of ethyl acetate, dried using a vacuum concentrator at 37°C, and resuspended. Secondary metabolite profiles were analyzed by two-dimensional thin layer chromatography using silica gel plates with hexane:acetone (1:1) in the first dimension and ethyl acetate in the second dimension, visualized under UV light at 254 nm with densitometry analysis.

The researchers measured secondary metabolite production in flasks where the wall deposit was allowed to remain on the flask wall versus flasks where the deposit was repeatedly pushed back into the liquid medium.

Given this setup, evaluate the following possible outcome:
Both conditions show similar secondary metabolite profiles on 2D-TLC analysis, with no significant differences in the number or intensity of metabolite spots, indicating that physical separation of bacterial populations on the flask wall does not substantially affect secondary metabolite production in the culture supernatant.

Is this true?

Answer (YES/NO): NO